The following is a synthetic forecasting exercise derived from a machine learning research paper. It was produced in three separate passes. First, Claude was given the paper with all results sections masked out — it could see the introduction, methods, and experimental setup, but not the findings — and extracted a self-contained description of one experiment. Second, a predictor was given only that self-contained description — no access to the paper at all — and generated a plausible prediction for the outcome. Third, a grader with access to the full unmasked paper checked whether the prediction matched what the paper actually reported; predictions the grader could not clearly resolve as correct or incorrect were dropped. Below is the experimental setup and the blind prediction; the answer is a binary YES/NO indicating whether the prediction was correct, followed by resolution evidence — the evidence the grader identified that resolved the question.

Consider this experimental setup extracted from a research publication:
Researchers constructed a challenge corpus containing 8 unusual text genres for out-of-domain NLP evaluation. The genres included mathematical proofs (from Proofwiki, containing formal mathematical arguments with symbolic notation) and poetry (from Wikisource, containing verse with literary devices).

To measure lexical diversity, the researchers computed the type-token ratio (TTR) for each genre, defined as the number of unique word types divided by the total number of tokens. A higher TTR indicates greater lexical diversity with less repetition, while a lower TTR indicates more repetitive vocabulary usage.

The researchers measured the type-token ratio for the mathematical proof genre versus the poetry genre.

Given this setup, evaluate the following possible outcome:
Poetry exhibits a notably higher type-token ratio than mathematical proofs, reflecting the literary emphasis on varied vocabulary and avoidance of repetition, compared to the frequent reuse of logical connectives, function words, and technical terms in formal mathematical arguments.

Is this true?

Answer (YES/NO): YES